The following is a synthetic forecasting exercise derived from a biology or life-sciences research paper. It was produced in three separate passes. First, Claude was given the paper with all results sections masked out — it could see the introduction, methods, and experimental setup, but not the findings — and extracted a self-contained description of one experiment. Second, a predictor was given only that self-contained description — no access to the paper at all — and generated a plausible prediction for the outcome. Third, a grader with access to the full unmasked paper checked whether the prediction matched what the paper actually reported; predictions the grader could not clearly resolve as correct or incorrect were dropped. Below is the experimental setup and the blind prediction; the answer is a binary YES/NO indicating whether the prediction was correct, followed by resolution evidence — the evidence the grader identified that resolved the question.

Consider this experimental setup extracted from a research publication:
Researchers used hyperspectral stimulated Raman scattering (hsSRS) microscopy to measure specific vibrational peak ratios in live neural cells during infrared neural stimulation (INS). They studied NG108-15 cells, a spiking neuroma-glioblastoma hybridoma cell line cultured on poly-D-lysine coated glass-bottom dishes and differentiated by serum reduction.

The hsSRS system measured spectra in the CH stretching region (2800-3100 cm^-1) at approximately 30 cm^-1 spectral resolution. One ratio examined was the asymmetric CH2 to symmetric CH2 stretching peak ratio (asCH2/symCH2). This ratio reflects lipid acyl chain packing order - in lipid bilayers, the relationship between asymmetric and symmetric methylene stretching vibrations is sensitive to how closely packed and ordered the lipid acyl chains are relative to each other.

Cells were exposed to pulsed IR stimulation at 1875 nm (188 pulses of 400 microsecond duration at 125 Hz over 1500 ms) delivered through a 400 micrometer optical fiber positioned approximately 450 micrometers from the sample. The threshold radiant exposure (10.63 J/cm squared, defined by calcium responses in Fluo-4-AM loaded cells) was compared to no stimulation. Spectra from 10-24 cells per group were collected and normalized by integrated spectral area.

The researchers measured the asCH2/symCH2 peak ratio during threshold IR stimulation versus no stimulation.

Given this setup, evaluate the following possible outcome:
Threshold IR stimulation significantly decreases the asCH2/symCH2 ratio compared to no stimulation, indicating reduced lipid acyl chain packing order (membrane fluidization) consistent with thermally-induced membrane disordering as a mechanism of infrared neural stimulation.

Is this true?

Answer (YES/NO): YES